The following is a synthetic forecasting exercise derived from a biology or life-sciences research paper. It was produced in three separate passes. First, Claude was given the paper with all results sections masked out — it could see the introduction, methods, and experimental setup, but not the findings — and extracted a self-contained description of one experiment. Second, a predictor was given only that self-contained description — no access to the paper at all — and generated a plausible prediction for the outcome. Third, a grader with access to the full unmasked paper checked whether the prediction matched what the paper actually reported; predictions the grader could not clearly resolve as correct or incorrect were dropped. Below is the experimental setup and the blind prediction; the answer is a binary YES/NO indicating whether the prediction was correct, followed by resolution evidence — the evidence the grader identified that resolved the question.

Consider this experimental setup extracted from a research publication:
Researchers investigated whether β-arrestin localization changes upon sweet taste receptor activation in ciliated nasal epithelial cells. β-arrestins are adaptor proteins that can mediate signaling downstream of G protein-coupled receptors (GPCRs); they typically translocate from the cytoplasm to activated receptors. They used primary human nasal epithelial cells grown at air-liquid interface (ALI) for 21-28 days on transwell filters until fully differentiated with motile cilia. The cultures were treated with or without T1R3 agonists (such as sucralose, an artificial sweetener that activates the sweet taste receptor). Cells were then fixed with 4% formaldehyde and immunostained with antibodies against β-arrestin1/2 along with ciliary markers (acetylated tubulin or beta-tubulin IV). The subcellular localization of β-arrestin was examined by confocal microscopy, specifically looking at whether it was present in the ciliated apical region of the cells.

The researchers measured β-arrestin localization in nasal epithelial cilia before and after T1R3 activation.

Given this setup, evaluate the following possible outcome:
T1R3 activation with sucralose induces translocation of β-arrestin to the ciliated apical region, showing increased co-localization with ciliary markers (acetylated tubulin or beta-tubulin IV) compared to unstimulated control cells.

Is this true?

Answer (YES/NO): YES